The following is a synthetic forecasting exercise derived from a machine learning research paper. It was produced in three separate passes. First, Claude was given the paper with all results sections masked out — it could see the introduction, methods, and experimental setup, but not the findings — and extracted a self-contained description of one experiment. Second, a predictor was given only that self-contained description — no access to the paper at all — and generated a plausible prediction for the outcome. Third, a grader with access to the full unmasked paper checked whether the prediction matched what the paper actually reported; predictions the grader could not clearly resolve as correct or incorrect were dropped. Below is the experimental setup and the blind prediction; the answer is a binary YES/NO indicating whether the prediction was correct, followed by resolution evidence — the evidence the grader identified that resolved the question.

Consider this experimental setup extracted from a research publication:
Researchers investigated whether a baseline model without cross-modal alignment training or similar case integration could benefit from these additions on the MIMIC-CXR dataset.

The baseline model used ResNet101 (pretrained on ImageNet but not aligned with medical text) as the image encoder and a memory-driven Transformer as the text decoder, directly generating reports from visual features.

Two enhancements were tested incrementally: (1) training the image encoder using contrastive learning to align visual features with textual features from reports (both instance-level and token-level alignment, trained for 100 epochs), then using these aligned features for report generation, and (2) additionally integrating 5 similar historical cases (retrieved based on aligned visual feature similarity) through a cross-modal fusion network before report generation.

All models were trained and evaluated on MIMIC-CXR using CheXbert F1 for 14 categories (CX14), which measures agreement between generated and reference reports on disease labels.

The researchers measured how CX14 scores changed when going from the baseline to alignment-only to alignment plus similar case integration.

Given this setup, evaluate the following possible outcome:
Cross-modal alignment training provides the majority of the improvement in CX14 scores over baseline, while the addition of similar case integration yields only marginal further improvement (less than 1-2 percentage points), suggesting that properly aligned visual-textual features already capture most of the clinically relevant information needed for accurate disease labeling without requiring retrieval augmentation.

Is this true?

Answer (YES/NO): NO